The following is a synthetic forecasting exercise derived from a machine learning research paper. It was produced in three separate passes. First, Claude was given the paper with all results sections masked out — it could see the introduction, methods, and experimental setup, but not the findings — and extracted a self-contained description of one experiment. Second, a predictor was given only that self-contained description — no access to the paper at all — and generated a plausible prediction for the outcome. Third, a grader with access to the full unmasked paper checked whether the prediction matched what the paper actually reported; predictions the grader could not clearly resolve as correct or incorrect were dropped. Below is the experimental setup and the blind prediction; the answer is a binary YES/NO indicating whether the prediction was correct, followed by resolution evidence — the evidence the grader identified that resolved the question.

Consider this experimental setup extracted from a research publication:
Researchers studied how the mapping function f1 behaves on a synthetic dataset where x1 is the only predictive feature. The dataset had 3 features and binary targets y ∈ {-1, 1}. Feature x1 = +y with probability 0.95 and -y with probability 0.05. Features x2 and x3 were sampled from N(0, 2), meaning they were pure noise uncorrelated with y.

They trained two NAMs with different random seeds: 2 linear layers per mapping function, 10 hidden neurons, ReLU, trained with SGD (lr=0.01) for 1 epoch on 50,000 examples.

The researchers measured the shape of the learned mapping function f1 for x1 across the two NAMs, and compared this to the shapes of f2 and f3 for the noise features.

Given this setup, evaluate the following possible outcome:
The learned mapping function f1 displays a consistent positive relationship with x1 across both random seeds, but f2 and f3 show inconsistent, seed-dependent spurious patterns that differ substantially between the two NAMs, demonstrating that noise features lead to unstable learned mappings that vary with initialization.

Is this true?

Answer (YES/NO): NO